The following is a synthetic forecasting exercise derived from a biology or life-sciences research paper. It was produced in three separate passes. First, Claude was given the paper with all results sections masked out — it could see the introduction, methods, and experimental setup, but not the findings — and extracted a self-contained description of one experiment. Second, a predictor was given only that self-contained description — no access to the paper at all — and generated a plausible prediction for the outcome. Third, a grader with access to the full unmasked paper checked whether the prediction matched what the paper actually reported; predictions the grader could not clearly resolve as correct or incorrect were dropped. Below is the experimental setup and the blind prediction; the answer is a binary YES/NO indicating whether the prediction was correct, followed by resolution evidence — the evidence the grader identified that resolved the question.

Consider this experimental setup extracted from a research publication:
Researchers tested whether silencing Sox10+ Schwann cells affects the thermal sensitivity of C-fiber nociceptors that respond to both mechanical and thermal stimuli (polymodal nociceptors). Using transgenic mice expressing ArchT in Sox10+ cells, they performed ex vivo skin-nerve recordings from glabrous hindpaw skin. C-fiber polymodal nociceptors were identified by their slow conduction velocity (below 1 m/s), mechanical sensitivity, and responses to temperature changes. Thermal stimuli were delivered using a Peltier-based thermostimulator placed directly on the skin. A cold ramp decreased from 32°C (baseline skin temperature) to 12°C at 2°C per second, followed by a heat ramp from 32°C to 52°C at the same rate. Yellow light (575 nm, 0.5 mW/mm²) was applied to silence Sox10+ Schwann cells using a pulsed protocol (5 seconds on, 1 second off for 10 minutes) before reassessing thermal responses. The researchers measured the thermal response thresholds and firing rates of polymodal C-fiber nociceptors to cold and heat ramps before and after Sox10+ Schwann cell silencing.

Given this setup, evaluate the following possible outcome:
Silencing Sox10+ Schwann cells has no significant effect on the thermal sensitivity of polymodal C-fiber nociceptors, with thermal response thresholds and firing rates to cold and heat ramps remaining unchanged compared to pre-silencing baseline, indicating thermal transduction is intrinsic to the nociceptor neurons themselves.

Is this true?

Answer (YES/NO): YES